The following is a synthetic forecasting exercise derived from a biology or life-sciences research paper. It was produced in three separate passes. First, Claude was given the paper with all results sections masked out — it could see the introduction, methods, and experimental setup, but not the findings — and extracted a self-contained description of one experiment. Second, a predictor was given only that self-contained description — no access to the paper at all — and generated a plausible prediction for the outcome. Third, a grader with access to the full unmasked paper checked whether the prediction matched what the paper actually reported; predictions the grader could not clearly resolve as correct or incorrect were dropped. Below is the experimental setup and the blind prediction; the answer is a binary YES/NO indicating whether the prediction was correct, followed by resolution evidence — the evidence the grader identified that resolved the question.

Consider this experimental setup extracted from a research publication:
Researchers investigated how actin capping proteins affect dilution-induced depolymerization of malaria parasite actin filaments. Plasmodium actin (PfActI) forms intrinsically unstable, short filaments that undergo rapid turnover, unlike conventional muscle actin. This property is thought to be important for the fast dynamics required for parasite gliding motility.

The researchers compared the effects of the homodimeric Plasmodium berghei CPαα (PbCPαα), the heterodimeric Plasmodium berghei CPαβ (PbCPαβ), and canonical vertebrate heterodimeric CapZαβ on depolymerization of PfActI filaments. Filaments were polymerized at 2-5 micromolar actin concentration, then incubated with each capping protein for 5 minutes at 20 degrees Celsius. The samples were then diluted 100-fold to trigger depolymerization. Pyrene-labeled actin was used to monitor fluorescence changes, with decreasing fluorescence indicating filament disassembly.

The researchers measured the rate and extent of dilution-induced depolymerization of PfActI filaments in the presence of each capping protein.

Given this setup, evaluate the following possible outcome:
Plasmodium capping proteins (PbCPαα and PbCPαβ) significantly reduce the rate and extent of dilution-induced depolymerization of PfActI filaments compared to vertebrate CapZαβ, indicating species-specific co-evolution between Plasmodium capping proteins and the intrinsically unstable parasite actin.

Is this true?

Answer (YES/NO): NO